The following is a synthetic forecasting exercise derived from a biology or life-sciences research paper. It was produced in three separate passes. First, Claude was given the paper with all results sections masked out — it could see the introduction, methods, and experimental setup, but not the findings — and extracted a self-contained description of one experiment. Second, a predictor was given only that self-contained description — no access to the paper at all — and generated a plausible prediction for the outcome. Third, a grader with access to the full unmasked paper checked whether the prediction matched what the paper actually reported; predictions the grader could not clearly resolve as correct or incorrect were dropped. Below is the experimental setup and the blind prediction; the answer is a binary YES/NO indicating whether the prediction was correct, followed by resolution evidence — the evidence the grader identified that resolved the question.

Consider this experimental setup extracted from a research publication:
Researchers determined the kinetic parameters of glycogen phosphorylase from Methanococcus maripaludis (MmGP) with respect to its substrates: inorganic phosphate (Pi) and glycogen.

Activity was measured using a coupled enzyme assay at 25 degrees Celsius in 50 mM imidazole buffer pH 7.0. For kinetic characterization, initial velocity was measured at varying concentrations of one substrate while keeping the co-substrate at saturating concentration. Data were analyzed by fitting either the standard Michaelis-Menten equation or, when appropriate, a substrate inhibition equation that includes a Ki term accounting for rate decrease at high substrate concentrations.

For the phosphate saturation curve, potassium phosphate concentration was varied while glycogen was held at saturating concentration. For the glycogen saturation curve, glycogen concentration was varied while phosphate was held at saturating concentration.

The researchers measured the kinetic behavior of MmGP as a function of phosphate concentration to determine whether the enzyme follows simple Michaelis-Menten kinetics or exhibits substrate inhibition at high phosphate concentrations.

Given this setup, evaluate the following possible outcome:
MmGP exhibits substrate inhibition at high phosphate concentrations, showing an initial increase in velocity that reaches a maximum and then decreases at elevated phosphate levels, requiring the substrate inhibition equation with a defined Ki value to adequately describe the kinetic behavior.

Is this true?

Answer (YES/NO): YES